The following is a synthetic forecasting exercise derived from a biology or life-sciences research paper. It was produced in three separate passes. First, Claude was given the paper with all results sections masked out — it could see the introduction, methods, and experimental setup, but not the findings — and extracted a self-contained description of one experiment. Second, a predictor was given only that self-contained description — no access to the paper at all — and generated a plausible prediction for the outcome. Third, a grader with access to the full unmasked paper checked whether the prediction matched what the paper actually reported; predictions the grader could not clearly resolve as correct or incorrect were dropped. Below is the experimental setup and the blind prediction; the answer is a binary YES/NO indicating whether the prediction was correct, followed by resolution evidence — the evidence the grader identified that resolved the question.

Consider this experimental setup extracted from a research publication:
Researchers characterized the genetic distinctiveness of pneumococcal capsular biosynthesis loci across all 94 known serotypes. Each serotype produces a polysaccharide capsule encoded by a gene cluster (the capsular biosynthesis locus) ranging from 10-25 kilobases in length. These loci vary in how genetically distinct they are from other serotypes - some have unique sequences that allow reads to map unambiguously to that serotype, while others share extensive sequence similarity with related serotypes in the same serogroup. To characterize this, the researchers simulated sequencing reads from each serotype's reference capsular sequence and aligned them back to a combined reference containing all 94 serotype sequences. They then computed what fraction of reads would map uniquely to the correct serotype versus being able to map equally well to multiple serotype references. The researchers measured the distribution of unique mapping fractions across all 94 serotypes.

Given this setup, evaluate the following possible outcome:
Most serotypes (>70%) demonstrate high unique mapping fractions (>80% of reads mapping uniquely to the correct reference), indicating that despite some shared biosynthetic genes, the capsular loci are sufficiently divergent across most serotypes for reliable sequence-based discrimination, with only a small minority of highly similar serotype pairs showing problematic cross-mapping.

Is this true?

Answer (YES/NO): NO